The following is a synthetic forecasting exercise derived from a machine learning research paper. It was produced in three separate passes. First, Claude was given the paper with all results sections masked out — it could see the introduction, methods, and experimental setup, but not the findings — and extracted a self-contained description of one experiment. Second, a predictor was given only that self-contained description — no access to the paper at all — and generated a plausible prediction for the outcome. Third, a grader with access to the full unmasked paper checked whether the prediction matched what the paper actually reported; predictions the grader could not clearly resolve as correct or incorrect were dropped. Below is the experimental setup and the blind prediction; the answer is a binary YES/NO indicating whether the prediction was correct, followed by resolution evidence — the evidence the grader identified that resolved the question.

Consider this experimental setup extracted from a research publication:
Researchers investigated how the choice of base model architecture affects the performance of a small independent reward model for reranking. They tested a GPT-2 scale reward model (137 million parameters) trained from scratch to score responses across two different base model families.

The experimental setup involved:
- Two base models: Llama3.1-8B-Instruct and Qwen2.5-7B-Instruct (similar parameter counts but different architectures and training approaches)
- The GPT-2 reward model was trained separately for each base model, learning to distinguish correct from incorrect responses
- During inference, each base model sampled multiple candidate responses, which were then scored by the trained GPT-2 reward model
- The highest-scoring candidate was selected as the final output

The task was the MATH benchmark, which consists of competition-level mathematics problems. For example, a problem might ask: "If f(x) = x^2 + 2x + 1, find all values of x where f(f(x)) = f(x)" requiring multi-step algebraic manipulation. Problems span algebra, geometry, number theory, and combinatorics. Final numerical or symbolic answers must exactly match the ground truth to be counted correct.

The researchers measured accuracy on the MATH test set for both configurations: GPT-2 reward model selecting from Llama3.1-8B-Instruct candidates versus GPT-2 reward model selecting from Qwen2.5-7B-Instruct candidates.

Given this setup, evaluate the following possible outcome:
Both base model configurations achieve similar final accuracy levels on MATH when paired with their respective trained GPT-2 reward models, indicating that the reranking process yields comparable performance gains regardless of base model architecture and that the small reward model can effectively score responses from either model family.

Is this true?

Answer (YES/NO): NO